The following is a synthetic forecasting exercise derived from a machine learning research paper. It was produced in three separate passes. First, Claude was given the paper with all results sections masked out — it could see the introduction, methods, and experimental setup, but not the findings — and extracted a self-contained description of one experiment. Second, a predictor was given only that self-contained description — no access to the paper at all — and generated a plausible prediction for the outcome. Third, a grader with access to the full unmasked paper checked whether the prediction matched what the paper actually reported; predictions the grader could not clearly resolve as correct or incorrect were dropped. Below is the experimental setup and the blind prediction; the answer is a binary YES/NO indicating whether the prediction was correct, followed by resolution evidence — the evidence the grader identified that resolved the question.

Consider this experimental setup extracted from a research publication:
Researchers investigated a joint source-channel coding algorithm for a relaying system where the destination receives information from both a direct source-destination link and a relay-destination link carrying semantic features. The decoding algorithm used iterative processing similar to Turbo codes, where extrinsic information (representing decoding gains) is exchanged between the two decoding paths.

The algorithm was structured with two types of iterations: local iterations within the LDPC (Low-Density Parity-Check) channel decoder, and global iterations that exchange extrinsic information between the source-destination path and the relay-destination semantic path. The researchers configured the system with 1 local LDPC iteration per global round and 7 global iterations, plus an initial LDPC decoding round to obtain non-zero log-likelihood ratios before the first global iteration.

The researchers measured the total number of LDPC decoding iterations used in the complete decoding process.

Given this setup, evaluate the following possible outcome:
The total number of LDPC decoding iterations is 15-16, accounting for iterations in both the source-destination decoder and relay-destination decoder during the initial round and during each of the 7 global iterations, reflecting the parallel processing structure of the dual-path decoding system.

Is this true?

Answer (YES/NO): NO